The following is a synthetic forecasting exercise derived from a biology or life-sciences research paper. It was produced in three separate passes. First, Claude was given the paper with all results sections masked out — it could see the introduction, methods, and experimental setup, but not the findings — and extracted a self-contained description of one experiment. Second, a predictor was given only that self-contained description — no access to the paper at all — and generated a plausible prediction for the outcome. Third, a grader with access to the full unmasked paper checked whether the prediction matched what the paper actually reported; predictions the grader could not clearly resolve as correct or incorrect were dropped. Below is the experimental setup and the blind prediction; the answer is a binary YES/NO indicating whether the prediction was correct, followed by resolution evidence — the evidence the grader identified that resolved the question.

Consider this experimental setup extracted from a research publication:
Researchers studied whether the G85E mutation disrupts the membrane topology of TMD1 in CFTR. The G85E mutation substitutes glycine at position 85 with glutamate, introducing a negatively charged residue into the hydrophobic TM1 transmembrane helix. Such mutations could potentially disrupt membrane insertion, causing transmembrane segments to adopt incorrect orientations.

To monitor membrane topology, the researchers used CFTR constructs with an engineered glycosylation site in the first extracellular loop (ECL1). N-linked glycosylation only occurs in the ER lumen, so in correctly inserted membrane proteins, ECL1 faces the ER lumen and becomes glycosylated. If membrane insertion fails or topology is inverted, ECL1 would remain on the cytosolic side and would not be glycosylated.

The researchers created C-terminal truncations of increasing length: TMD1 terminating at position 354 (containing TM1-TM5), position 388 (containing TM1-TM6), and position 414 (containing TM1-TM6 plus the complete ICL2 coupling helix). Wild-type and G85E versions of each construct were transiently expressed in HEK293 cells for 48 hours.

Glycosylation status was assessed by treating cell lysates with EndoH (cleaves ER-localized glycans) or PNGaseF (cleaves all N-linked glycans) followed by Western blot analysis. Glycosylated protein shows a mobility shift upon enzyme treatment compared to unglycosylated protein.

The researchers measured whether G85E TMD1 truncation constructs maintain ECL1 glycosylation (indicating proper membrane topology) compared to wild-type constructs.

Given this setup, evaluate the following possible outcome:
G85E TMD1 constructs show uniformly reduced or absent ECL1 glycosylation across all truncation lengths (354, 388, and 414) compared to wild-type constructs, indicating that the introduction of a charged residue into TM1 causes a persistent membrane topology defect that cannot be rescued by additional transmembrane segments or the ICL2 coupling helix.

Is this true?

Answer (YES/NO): NO